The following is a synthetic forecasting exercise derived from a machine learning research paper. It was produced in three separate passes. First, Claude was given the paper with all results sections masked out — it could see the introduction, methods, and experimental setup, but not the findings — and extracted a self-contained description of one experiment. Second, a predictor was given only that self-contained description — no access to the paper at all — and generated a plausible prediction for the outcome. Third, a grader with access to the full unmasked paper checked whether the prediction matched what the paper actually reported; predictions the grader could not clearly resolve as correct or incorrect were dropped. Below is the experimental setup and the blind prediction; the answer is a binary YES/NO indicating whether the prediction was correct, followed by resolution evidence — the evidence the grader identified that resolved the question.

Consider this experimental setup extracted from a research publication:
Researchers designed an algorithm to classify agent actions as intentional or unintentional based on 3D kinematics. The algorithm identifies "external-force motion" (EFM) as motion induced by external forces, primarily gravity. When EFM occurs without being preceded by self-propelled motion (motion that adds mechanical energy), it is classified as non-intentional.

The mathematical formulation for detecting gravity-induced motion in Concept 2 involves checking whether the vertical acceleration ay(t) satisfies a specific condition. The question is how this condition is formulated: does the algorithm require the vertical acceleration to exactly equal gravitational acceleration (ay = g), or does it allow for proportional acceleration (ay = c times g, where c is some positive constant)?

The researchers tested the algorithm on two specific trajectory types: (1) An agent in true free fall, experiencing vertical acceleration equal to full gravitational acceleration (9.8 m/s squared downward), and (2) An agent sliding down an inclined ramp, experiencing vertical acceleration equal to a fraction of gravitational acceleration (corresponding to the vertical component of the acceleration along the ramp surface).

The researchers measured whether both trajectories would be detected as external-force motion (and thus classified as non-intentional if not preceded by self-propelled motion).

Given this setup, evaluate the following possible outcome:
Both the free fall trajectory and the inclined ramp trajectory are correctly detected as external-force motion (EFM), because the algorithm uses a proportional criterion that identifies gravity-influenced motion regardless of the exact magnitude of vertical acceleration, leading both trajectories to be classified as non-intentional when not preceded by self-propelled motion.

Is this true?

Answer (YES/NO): YES